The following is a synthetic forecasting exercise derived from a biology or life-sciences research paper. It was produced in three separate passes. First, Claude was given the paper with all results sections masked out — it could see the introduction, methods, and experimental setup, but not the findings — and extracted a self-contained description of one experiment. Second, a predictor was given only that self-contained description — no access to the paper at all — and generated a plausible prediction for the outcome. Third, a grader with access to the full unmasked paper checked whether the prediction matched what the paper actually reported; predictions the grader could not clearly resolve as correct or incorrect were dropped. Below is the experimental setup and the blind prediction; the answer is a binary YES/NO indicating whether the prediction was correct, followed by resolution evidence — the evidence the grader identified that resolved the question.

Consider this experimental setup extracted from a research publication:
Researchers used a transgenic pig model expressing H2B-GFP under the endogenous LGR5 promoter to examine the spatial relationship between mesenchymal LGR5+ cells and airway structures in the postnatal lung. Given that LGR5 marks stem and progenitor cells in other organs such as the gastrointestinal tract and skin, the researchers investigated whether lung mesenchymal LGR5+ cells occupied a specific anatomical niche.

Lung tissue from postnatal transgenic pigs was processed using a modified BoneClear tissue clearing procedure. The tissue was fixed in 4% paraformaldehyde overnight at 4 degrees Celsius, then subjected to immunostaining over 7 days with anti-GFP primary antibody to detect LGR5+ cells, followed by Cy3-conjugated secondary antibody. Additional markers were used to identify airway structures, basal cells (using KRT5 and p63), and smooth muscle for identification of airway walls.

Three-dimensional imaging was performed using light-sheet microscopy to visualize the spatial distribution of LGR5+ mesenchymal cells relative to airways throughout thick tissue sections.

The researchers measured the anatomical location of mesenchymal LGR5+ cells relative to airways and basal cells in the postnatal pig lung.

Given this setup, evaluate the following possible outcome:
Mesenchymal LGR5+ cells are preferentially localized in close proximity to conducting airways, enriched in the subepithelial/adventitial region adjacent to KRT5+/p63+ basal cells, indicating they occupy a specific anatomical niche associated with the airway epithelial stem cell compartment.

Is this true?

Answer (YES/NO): NO